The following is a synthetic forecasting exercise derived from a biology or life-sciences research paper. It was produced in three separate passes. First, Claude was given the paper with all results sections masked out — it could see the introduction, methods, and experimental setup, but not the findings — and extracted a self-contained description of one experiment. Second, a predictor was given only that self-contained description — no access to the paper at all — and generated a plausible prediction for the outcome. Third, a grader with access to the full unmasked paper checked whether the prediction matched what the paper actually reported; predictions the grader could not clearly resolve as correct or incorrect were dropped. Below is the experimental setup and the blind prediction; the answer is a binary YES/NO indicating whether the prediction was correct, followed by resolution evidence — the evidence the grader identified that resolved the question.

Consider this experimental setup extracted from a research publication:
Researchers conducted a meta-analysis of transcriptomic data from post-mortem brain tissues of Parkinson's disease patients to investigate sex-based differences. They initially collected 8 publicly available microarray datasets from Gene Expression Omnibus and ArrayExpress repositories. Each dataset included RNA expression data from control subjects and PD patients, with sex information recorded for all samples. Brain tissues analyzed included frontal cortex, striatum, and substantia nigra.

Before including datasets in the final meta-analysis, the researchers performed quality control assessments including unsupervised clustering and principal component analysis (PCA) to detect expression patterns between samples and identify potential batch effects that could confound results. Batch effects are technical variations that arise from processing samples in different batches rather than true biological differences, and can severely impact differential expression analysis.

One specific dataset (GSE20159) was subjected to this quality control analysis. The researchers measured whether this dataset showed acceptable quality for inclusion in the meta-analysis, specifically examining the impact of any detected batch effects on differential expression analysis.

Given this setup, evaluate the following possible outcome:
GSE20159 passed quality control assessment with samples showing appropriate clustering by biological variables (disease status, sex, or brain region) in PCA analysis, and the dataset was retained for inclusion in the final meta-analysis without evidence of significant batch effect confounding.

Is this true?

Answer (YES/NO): NO